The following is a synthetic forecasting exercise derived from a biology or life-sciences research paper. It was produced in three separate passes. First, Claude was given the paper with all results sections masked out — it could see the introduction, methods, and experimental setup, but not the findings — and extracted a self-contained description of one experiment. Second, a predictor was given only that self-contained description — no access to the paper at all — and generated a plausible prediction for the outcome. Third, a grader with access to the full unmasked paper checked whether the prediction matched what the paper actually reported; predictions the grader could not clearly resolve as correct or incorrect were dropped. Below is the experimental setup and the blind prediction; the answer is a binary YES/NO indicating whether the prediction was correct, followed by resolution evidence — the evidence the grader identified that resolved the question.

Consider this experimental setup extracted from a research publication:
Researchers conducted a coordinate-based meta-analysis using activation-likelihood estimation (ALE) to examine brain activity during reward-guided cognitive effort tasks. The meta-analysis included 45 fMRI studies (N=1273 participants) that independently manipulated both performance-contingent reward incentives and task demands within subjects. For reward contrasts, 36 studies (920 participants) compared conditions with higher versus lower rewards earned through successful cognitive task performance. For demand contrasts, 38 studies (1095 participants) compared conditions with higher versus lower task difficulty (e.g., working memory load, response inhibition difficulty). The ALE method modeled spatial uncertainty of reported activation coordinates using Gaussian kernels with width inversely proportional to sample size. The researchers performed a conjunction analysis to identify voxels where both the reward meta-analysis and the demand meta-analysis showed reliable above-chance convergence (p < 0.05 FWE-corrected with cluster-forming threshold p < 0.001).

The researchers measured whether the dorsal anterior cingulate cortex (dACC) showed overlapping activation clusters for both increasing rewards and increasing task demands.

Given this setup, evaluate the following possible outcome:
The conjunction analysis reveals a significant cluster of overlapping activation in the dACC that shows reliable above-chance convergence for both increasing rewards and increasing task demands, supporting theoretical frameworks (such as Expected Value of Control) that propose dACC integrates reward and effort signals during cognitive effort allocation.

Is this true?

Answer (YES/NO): NO